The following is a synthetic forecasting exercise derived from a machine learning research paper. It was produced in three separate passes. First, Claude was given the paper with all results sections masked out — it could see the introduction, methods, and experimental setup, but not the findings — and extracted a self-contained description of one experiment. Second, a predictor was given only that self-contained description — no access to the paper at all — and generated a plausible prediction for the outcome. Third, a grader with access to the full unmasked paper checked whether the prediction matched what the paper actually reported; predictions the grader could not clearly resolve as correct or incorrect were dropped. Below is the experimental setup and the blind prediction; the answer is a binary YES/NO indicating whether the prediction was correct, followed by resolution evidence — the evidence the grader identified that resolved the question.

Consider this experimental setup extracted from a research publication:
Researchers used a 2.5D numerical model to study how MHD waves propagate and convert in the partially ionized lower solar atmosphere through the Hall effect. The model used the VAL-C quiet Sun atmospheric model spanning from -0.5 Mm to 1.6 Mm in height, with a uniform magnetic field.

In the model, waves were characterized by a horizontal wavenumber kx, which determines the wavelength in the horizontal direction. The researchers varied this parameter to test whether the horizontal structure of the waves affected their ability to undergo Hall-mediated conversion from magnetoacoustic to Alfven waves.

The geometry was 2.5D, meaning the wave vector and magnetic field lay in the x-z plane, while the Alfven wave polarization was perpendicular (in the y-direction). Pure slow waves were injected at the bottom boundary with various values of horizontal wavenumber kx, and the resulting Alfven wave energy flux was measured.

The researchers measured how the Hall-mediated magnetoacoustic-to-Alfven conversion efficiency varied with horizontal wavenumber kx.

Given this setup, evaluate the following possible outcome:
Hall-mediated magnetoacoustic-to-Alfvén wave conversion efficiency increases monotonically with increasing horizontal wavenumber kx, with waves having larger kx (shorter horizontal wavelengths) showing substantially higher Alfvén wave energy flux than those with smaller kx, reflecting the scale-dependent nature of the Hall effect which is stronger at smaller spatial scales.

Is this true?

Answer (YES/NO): NO